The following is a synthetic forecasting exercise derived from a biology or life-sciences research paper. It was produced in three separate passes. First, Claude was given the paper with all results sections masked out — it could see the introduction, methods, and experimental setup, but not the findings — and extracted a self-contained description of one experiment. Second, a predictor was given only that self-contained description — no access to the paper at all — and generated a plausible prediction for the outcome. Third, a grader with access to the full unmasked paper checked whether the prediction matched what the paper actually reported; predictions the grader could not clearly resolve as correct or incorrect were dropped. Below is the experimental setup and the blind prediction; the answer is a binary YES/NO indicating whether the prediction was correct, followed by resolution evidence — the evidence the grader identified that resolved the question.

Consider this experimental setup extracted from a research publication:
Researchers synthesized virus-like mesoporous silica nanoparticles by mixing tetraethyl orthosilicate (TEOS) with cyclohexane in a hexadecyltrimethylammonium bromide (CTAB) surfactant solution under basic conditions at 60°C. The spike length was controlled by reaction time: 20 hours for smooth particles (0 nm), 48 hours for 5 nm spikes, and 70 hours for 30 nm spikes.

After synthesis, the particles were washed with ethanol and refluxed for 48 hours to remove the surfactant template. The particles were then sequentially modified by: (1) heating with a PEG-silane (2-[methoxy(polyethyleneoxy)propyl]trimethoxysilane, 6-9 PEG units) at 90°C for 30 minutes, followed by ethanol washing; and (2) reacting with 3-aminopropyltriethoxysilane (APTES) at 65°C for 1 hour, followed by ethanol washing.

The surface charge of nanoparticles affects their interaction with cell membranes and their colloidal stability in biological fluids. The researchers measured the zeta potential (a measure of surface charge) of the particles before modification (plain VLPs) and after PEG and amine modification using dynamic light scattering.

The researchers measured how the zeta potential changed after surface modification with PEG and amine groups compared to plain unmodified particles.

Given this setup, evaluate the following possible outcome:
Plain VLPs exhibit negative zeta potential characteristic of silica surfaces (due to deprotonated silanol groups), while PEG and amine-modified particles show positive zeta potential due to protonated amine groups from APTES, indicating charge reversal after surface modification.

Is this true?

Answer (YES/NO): YES